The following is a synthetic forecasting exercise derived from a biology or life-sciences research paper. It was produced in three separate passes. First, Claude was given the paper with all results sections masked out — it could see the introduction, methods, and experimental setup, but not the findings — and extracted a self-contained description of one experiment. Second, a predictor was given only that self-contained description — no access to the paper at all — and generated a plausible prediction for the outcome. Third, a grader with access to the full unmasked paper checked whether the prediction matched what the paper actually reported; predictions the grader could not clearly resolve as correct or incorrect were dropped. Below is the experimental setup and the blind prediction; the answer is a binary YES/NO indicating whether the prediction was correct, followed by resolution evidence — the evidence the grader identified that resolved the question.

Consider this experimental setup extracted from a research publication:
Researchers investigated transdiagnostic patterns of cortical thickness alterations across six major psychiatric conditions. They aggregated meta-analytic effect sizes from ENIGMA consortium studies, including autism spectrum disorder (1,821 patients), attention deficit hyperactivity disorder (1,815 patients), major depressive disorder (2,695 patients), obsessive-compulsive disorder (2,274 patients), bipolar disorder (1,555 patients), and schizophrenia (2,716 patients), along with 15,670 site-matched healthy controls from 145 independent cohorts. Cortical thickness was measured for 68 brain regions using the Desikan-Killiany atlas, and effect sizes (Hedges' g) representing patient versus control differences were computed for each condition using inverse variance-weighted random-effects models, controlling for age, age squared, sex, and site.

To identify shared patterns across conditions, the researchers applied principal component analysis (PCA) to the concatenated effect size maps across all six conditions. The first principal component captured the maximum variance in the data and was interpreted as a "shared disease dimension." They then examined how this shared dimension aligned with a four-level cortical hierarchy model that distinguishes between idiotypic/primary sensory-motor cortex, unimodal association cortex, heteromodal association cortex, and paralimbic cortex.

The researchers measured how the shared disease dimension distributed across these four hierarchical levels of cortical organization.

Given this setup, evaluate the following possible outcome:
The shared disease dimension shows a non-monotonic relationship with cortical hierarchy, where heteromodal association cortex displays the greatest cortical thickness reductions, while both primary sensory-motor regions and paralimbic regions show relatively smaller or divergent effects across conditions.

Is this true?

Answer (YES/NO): NO